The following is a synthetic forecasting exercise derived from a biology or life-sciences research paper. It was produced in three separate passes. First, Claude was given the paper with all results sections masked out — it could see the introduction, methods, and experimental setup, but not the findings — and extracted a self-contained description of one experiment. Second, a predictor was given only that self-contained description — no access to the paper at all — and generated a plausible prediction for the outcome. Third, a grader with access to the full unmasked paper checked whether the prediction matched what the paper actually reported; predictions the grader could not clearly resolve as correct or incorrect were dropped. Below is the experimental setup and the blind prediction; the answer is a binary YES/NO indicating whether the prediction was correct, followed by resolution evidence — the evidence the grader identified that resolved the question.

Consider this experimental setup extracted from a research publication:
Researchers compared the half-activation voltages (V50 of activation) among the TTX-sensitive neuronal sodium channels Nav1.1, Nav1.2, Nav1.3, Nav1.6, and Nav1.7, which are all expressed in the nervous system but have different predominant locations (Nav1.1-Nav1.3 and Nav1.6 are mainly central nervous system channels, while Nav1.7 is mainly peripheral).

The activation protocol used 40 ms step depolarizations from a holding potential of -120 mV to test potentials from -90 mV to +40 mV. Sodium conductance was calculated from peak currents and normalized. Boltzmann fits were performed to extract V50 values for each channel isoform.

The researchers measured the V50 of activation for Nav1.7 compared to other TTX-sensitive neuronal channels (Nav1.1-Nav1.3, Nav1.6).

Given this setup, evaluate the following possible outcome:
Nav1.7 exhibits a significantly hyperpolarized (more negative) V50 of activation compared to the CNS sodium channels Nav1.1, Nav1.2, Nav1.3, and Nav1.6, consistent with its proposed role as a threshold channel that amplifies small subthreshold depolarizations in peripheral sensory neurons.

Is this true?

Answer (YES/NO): NO